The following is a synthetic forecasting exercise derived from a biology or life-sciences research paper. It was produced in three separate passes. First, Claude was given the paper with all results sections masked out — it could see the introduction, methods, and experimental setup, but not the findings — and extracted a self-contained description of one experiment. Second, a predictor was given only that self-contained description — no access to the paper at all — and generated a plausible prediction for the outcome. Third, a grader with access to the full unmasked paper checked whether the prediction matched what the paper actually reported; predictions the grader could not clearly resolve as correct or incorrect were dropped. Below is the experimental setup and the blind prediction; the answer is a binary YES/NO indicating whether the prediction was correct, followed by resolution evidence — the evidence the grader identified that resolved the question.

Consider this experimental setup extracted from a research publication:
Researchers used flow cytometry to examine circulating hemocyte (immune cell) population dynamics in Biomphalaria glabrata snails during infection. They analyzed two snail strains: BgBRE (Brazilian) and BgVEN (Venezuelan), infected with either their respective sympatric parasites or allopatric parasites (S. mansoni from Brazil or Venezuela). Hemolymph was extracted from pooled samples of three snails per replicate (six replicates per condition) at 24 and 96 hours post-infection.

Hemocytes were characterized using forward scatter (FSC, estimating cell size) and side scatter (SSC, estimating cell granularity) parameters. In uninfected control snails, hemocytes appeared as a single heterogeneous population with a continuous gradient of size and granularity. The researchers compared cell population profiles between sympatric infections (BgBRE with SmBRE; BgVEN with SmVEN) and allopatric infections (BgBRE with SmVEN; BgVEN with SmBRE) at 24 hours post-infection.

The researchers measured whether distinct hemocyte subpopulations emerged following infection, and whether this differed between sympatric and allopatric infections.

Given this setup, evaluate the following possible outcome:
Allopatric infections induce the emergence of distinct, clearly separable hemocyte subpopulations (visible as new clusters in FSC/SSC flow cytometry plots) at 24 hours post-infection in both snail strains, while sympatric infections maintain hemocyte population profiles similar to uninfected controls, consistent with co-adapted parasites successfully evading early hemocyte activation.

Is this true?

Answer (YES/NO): YES